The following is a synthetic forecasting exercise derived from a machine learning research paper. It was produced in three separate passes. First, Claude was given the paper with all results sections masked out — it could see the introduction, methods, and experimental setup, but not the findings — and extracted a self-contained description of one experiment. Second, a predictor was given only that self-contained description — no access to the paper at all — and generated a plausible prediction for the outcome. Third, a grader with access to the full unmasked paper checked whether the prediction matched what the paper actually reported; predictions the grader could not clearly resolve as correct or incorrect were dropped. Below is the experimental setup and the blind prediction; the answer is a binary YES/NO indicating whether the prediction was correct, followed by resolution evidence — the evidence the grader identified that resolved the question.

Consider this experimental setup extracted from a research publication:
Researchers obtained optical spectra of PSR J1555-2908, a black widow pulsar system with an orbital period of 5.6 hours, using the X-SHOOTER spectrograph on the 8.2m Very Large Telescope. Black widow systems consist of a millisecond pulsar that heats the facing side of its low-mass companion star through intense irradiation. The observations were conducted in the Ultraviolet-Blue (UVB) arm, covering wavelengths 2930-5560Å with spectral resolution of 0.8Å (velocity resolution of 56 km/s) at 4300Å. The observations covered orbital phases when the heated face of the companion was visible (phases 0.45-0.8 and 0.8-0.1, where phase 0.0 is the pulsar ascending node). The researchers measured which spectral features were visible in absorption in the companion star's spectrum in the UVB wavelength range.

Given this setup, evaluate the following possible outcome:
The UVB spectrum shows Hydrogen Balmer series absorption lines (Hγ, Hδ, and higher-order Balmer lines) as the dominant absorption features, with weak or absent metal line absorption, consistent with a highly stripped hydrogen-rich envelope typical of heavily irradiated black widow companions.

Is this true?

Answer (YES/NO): NO